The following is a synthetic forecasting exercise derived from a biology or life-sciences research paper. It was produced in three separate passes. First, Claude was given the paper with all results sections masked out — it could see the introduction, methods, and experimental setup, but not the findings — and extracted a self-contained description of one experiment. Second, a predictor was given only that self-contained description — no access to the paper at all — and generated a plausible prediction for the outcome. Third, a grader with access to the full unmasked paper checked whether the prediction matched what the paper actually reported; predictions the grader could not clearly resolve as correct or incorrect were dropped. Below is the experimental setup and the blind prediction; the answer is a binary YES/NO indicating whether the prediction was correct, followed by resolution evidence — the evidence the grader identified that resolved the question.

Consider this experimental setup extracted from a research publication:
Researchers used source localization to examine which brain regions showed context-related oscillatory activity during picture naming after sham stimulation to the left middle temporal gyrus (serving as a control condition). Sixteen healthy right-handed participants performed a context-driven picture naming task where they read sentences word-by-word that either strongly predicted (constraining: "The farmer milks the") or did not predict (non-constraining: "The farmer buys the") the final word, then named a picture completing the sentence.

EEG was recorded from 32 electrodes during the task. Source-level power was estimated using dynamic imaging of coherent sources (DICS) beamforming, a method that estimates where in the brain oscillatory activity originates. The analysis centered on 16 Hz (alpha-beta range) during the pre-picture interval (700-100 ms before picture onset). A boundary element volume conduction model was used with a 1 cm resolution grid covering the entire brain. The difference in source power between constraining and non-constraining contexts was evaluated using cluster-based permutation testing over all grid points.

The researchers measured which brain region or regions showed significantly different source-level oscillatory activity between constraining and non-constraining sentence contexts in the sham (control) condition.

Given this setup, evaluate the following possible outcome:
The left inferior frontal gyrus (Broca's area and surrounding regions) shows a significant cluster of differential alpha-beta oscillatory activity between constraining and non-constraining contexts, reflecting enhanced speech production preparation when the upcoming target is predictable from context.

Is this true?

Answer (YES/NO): NO